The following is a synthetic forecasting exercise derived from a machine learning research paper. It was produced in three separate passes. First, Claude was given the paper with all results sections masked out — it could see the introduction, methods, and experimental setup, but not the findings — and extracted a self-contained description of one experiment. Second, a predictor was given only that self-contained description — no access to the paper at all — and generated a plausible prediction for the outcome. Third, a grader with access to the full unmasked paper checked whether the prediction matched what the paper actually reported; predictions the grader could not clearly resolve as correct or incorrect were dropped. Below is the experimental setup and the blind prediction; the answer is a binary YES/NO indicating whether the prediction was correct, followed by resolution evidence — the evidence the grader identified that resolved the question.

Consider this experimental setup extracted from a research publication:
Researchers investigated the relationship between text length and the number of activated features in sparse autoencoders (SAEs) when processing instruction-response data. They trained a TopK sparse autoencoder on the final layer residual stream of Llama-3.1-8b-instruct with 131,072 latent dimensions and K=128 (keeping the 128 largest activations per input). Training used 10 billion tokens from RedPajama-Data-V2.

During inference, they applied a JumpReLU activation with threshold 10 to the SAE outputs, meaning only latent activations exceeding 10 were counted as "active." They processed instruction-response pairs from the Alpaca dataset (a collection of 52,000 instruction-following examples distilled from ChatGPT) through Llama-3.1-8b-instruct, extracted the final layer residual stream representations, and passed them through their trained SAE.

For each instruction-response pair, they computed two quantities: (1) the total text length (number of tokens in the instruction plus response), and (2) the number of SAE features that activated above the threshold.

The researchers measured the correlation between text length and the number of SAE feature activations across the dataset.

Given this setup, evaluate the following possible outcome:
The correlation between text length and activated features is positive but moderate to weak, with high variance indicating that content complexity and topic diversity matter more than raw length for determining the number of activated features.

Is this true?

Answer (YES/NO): NO